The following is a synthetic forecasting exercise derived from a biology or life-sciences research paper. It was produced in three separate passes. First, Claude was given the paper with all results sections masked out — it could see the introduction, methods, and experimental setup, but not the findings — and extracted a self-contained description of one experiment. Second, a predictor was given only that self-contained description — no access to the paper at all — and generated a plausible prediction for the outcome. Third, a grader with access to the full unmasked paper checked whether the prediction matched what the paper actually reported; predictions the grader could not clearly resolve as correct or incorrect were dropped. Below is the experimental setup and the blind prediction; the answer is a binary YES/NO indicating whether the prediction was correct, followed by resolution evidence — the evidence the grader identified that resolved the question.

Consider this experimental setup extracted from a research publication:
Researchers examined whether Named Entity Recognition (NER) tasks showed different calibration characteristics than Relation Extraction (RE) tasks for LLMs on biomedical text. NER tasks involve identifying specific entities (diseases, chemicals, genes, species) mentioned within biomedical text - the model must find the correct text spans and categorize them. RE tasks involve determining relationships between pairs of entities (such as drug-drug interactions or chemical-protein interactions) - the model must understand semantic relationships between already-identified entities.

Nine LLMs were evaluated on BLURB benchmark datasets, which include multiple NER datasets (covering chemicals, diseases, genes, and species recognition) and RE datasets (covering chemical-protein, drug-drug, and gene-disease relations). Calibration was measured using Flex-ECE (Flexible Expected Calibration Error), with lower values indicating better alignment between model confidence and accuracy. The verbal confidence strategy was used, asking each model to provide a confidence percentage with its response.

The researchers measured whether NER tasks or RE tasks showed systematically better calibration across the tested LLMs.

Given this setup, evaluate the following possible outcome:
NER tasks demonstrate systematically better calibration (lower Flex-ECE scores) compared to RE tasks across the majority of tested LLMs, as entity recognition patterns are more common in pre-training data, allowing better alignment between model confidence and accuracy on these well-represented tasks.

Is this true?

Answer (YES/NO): YES